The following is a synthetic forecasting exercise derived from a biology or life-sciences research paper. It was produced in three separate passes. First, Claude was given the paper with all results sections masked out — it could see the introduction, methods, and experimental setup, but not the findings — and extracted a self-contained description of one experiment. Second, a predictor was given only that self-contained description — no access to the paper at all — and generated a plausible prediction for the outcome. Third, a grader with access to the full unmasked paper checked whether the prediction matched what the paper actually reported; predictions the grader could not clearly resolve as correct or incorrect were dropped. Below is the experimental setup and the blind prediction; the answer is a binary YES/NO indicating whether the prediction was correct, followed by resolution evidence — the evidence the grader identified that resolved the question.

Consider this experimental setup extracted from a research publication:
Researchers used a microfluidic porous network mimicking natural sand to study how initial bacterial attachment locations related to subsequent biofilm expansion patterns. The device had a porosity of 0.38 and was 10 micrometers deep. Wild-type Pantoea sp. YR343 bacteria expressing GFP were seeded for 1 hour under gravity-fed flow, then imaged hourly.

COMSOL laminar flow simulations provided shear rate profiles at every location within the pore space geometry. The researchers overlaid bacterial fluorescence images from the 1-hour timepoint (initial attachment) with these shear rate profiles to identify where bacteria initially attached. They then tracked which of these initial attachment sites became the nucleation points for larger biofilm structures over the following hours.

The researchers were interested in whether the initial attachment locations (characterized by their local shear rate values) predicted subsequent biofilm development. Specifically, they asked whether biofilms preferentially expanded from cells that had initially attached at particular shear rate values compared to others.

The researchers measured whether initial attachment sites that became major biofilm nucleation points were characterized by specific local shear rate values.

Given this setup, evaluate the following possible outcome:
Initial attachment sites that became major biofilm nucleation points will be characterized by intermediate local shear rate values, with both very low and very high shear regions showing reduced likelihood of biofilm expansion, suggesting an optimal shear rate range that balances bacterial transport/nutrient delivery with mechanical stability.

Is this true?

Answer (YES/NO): NO